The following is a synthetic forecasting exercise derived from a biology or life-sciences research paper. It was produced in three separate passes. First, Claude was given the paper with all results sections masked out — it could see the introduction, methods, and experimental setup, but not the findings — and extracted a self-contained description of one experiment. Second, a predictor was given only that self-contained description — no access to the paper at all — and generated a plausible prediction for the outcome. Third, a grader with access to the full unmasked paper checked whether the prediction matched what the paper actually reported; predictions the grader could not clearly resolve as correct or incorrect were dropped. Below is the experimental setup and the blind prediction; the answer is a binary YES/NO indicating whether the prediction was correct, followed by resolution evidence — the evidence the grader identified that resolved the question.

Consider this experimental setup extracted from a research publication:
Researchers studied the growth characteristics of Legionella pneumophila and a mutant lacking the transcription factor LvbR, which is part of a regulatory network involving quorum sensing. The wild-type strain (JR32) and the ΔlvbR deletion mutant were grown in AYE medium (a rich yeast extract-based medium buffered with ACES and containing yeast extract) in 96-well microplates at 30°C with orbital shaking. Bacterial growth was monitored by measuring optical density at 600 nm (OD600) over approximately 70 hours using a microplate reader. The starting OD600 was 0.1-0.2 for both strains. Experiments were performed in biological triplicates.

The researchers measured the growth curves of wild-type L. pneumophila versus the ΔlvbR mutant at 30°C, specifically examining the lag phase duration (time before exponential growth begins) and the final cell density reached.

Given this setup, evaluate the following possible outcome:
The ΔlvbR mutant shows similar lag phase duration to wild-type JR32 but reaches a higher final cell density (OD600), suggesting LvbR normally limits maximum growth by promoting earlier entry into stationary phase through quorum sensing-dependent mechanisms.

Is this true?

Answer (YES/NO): NO